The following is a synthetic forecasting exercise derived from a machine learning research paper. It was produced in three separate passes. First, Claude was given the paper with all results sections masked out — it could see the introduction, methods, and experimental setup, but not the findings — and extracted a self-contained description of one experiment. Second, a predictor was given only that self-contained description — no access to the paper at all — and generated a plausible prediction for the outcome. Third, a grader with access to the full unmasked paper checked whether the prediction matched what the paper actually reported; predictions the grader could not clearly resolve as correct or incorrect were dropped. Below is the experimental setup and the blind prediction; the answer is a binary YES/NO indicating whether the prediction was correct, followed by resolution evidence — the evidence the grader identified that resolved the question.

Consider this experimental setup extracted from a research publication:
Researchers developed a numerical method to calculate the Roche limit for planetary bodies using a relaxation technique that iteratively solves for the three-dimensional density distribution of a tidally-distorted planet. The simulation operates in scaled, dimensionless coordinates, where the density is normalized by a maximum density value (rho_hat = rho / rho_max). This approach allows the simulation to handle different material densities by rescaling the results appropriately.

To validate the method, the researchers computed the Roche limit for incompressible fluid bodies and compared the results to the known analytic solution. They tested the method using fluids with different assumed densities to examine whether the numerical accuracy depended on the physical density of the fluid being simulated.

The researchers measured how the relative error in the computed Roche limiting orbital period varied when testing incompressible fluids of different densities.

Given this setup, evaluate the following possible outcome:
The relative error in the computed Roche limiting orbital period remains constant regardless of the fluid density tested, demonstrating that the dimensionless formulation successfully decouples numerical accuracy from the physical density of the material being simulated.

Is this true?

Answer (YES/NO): YES